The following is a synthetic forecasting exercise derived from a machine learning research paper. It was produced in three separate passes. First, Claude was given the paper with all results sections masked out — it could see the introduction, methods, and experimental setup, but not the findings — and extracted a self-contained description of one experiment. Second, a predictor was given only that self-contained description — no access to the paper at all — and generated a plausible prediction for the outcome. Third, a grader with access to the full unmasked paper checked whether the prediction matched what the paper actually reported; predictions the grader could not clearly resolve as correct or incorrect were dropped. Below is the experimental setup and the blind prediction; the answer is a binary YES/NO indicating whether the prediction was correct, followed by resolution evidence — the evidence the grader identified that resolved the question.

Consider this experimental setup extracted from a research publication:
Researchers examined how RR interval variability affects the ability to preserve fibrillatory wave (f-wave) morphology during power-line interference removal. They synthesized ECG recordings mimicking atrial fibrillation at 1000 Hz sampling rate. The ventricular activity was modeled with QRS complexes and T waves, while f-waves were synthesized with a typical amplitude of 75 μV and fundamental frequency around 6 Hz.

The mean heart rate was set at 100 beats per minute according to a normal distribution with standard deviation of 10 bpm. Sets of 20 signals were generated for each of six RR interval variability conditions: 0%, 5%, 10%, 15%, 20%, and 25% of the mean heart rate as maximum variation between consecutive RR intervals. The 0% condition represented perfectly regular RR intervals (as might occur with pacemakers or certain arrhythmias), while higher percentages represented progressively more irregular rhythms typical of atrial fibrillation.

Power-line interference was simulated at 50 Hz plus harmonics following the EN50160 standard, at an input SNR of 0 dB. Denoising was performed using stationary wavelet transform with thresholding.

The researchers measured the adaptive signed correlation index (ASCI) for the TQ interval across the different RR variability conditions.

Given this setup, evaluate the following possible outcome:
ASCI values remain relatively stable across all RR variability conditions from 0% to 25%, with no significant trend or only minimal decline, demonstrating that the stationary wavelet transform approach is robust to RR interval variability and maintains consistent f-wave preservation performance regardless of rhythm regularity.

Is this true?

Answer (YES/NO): YES